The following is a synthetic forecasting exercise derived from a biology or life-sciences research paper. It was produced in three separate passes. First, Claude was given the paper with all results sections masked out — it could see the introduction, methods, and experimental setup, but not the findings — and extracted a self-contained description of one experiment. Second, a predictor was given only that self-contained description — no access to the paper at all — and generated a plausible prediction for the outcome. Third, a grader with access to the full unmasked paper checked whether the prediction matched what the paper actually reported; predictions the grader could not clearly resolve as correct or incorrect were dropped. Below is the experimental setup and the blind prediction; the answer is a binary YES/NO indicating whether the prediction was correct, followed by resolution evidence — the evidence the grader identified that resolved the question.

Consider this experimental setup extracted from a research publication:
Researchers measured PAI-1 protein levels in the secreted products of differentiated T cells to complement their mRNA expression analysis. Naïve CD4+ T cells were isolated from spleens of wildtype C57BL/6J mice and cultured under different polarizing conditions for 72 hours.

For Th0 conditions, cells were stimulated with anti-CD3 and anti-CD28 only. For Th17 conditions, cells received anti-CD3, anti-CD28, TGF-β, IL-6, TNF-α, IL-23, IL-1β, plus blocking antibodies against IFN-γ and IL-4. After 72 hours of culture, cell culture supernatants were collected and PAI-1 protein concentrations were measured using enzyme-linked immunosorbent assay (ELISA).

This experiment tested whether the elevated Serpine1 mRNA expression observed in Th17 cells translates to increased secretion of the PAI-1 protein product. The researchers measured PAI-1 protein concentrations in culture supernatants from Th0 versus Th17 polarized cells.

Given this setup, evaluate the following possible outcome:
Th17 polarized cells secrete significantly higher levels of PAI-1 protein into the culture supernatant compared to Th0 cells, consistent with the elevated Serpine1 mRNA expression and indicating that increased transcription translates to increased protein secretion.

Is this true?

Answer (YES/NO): YES